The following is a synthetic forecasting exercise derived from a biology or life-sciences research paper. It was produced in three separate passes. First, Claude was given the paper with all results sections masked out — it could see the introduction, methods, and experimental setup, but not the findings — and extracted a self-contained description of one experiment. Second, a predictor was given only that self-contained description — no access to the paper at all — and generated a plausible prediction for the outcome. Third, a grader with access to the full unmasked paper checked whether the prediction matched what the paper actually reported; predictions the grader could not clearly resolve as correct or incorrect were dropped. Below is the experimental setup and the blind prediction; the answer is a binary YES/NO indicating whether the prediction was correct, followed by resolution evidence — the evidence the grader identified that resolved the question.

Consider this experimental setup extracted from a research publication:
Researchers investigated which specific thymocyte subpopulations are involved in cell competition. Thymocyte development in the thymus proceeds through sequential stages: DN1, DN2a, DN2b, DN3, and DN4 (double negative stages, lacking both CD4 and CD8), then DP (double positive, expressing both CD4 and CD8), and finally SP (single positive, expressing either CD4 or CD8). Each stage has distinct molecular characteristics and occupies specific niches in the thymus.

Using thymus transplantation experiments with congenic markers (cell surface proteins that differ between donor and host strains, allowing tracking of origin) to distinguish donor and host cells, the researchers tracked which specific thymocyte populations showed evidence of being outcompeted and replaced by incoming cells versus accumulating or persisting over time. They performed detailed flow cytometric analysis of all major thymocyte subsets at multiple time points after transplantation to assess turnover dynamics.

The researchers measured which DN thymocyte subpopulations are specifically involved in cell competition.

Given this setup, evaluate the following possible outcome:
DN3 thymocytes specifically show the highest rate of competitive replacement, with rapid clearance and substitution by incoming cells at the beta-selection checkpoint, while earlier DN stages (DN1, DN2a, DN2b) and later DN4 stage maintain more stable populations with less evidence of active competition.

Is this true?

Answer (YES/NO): NO